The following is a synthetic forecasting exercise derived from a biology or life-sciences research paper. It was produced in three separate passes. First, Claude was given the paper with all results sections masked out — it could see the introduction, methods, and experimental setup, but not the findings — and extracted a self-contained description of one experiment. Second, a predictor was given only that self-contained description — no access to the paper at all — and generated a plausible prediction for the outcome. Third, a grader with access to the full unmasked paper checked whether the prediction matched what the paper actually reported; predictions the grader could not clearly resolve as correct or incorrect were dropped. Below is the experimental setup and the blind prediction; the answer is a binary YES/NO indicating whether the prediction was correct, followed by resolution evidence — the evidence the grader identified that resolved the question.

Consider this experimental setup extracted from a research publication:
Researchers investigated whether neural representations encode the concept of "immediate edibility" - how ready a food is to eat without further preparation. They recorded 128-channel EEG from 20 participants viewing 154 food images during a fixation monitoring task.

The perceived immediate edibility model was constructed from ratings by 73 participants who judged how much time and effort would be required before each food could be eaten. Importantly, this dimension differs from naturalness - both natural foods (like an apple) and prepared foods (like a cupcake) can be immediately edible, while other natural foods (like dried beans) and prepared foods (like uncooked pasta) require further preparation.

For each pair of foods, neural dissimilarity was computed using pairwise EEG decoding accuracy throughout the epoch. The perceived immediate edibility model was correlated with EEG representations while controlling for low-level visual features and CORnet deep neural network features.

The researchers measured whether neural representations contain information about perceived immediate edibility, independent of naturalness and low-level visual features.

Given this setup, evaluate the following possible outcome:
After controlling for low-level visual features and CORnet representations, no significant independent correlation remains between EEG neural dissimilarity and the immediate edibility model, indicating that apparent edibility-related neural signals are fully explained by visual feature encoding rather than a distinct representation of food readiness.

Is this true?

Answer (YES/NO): NO